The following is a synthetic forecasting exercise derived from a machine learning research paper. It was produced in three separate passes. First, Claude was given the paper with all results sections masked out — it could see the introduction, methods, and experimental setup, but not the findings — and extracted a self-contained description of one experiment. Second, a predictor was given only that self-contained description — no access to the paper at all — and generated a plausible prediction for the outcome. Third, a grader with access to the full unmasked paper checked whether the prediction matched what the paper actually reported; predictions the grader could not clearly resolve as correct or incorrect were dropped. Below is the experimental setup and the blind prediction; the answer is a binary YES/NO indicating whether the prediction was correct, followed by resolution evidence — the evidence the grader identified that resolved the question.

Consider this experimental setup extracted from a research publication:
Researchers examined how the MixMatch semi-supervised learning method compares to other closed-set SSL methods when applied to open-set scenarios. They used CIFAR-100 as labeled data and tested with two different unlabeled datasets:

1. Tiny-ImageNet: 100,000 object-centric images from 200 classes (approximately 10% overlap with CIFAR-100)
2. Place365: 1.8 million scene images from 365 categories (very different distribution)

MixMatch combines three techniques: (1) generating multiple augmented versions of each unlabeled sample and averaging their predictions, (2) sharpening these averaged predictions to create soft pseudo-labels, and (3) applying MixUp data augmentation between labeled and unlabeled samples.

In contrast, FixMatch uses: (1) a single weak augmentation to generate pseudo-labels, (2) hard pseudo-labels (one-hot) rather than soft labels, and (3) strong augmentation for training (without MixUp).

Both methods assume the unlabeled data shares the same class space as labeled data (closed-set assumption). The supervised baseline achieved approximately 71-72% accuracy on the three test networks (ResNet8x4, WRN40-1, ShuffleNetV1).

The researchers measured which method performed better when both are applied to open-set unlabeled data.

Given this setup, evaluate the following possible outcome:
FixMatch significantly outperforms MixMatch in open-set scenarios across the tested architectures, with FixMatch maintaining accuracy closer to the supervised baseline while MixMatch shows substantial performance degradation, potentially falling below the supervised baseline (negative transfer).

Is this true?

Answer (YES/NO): NO